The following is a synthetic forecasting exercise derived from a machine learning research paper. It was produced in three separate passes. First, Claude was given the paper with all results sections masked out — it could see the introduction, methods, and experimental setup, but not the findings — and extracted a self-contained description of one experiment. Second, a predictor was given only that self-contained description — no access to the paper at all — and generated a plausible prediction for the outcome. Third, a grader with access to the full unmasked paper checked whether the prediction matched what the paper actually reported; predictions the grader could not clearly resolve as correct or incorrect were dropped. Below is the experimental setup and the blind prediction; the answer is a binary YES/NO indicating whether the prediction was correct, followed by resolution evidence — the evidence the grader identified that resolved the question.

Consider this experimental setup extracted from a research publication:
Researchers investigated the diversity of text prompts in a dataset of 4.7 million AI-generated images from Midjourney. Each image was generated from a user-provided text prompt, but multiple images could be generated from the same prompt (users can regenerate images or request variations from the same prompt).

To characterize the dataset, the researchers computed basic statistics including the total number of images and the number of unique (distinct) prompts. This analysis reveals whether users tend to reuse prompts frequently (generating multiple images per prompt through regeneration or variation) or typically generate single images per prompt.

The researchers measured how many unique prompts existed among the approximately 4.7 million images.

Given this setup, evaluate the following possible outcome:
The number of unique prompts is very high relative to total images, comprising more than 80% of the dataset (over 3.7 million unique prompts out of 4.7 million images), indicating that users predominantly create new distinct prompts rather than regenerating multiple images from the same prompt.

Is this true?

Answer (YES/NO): NO